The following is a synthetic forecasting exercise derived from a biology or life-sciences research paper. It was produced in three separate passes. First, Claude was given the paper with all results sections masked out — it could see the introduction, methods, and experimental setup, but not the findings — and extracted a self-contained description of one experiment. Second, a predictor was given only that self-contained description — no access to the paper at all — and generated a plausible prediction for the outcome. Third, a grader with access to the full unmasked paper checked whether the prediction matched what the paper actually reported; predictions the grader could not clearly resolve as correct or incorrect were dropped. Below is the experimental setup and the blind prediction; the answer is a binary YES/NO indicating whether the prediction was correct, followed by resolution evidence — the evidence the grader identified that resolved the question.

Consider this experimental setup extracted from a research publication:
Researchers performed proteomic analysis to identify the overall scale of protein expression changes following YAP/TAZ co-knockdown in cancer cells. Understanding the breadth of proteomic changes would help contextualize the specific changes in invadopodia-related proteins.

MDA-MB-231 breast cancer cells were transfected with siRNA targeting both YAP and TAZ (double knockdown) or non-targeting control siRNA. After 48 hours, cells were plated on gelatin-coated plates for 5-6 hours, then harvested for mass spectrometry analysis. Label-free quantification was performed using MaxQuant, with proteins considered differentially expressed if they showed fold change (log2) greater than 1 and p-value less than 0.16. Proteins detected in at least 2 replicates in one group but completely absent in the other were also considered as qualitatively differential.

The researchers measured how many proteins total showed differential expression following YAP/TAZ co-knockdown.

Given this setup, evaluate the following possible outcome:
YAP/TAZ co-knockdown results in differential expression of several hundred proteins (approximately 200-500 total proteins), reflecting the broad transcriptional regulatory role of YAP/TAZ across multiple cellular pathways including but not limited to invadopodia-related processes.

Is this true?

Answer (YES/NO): NO